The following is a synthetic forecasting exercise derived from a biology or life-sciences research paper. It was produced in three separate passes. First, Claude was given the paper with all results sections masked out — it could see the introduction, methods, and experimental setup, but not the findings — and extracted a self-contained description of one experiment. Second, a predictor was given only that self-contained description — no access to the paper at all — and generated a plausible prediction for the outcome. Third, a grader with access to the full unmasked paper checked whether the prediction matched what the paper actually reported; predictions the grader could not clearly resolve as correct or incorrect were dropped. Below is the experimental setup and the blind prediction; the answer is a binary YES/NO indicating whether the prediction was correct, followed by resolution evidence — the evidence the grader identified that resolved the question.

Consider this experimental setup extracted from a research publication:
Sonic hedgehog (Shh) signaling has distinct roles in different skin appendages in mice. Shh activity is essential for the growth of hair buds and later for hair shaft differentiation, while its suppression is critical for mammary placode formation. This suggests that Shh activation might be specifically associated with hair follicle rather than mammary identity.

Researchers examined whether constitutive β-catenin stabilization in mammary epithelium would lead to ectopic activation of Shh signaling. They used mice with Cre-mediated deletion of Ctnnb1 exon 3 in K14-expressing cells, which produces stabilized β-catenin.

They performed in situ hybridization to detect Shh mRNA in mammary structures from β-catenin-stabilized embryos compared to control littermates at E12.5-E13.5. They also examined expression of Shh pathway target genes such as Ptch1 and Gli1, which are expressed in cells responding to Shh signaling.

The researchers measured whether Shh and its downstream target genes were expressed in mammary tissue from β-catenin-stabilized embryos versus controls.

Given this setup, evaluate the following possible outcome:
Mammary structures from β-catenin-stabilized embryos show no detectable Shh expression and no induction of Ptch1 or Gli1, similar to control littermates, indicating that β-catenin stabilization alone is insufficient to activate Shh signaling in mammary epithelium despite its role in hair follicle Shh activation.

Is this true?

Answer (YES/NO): NO